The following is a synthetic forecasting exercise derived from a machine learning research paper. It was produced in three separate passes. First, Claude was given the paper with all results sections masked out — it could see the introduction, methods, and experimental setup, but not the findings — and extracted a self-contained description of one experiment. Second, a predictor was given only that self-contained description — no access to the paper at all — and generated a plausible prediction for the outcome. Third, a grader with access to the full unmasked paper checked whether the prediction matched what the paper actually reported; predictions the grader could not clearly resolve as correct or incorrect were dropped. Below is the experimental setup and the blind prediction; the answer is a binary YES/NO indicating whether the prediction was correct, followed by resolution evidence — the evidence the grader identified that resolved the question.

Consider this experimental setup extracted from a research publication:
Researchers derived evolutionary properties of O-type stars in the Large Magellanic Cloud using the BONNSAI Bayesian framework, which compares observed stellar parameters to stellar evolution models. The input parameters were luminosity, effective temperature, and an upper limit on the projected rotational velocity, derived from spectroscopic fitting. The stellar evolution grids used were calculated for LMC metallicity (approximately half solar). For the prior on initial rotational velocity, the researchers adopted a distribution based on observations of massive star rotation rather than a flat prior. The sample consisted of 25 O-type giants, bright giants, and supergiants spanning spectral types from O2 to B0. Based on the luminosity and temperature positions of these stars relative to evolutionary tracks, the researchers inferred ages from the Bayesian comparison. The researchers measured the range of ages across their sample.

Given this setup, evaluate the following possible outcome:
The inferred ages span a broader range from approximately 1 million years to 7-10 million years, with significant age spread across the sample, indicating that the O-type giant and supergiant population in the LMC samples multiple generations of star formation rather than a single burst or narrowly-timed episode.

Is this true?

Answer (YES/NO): NO